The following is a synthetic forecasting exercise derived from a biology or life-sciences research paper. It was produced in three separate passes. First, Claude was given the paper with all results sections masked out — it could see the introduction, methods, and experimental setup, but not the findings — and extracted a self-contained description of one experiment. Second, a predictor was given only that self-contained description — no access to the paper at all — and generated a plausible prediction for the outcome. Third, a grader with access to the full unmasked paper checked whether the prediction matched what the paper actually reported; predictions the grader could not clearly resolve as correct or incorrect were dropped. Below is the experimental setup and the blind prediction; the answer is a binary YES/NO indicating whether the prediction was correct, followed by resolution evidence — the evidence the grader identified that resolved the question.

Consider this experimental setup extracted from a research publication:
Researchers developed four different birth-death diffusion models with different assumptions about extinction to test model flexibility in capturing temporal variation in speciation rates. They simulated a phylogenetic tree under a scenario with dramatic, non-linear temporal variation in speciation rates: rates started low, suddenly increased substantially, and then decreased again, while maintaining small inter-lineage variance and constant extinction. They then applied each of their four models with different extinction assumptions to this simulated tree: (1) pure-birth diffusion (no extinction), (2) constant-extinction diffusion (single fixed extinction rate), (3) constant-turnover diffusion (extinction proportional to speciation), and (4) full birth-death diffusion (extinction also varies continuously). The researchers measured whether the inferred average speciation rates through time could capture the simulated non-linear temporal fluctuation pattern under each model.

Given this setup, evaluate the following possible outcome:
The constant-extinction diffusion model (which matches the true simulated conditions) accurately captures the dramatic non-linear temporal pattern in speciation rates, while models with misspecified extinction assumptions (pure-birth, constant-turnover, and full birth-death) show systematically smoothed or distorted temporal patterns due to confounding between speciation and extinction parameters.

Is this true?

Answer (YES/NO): NO